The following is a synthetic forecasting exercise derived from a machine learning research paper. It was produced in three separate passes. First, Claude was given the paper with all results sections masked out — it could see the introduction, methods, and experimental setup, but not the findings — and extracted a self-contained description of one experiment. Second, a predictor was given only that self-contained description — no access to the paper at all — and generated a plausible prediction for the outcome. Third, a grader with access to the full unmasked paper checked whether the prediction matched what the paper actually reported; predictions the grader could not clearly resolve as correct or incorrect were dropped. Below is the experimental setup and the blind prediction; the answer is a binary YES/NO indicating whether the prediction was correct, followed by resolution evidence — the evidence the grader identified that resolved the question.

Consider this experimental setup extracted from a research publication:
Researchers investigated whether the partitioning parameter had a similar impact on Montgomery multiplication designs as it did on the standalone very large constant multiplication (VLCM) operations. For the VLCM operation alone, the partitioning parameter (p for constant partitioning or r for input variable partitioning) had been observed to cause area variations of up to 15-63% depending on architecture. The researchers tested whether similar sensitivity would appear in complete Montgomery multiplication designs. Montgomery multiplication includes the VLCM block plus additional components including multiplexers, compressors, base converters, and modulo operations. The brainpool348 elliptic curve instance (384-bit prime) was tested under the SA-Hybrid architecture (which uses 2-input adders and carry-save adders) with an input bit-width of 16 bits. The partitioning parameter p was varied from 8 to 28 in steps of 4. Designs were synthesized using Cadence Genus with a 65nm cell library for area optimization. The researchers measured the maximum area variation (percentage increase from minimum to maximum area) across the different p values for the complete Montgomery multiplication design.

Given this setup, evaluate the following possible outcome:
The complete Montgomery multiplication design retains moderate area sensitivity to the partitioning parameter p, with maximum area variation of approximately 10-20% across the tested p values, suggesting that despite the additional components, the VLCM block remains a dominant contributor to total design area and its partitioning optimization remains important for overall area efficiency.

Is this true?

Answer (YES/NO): NO